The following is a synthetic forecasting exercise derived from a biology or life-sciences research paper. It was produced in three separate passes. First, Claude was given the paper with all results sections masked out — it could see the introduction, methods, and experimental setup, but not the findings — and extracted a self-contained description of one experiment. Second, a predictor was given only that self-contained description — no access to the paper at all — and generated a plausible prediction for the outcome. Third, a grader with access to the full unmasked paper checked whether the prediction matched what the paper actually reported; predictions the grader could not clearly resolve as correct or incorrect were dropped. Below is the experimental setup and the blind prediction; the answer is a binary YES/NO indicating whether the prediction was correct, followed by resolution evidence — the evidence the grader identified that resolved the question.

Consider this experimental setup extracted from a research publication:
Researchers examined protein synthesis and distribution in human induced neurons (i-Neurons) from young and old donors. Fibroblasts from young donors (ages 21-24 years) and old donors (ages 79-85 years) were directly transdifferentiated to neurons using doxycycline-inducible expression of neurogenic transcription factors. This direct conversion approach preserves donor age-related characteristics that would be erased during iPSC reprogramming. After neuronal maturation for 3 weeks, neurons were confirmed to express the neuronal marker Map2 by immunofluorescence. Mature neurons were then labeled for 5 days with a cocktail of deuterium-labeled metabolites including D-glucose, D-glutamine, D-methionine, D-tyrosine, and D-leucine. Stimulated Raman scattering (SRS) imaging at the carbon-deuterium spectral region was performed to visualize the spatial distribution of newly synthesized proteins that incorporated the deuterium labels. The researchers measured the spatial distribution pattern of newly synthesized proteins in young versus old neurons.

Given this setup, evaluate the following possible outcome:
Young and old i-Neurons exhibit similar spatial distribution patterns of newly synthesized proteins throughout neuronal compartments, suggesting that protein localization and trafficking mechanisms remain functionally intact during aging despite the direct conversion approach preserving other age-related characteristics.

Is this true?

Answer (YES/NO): NO